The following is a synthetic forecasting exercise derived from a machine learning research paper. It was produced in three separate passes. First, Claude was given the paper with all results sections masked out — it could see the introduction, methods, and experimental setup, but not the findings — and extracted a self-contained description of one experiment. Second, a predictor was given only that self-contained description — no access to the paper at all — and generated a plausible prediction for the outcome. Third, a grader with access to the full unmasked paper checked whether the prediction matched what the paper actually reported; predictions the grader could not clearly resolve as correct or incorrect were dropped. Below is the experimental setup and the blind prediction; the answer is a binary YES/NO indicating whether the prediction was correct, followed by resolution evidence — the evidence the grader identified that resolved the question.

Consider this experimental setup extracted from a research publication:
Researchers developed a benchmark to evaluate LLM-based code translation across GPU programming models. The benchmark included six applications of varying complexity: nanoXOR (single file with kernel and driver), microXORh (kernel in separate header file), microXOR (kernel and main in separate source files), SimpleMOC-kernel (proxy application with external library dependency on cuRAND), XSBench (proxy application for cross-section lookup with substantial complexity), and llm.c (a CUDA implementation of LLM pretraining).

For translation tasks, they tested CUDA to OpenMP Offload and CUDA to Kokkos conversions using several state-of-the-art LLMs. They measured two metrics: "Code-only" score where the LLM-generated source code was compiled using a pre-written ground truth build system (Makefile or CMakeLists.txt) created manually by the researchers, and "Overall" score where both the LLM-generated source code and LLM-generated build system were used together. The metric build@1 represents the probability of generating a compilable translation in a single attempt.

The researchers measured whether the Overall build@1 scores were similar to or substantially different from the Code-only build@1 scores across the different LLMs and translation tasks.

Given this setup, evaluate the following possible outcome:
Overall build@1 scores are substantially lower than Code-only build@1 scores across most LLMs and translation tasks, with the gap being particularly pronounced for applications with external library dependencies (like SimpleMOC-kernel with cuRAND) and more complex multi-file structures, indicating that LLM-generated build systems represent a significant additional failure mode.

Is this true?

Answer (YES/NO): NO